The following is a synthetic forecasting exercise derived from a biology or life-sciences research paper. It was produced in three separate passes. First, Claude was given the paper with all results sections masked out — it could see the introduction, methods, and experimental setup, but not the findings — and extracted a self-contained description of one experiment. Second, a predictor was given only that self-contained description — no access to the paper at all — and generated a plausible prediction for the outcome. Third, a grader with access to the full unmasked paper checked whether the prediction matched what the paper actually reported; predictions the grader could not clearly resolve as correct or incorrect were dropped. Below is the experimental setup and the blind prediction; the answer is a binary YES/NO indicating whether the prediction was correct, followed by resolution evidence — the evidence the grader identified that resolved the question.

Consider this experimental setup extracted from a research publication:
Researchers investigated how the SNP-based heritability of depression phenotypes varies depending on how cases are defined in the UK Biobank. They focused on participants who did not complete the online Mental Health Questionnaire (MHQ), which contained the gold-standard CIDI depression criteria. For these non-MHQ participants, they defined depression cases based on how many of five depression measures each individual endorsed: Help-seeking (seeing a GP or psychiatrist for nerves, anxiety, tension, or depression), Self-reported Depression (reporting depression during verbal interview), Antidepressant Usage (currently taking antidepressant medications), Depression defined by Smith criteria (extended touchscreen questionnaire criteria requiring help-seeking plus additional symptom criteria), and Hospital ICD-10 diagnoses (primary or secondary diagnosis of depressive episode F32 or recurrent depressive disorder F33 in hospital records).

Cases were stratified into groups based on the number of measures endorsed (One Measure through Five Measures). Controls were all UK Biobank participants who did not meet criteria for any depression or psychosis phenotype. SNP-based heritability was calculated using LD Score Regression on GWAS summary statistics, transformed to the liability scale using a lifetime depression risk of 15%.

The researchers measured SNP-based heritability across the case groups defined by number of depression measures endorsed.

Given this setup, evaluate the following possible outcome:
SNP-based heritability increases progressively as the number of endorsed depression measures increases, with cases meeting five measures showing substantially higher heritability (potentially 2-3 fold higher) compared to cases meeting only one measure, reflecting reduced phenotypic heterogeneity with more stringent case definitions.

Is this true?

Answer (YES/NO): YES